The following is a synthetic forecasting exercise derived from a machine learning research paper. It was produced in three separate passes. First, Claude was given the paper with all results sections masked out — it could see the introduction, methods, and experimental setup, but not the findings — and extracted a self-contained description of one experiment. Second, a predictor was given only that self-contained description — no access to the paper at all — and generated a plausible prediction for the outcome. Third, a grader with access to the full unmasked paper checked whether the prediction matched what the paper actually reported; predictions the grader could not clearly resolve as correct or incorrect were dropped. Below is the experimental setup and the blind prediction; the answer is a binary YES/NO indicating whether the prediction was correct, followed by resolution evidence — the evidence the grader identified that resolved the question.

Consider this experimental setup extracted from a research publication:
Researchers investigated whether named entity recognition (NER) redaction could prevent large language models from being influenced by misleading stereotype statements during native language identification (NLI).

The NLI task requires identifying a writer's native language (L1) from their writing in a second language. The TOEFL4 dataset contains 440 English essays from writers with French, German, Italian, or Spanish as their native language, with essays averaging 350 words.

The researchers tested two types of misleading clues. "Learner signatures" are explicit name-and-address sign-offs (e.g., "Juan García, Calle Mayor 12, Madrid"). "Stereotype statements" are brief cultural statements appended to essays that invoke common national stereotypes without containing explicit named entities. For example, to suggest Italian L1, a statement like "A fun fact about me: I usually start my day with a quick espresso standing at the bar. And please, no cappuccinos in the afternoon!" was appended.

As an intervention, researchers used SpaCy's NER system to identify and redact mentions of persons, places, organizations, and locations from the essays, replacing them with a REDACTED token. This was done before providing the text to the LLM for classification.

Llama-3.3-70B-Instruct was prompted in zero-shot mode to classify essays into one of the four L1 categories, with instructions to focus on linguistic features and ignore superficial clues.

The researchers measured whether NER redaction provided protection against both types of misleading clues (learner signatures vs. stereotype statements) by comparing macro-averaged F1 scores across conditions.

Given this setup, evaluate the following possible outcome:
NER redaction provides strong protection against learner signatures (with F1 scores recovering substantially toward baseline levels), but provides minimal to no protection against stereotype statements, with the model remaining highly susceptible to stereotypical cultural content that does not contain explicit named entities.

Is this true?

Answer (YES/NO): YES